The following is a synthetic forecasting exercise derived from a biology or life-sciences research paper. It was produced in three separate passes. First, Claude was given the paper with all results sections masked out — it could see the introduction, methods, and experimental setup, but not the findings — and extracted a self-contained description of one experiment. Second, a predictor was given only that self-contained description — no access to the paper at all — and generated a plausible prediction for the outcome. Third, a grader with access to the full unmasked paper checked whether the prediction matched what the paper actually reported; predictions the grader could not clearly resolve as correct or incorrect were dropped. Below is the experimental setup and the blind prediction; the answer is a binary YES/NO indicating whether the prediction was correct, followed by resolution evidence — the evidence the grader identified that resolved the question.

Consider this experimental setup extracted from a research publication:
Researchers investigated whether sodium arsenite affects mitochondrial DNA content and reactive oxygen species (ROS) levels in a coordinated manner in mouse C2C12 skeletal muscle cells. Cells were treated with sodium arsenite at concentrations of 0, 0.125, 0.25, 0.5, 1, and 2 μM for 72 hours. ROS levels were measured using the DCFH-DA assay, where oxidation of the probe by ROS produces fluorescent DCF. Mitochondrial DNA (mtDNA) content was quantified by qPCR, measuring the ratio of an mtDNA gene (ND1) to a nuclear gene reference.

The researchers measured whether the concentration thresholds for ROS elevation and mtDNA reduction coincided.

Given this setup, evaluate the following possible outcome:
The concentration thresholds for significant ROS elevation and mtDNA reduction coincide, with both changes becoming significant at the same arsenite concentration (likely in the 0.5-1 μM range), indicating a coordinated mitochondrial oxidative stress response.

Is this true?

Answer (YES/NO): NO